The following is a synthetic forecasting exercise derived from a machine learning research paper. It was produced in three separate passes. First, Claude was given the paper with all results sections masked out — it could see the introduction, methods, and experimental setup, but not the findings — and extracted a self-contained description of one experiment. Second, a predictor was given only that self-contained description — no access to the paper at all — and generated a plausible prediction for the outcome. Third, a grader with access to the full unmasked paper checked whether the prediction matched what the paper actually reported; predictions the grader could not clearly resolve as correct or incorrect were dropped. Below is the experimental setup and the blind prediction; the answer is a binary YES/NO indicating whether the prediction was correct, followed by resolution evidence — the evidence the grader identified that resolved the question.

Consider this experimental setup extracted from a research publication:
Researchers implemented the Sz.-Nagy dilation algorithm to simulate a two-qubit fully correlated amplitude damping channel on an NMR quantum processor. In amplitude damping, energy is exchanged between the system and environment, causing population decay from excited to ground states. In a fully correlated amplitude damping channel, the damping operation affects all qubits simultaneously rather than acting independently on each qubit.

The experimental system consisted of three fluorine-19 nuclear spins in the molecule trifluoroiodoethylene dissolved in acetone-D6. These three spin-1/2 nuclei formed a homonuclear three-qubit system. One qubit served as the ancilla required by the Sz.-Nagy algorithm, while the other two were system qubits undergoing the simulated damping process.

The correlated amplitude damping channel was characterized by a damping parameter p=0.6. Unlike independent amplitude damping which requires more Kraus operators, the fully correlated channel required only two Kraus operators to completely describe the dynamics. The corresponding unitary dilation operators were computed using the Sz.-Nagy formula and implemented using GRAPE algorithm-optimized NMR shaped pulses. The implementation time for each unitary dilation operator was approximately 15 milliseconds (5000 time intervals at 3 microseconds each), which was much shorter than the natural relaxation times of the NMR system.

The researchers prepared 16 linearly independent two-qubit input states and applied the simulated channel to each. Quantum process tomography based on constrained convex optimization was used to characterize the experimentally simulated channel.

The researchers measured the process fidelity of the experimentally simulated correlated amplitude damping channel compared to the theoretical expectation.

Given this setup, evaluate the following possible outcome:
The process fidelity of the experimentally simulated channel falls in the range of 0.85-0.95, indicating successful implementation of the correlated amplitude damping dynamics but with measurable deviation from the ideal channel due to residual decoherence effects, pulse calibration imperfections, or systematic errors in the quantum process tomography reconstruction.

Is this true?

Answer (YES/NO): YES